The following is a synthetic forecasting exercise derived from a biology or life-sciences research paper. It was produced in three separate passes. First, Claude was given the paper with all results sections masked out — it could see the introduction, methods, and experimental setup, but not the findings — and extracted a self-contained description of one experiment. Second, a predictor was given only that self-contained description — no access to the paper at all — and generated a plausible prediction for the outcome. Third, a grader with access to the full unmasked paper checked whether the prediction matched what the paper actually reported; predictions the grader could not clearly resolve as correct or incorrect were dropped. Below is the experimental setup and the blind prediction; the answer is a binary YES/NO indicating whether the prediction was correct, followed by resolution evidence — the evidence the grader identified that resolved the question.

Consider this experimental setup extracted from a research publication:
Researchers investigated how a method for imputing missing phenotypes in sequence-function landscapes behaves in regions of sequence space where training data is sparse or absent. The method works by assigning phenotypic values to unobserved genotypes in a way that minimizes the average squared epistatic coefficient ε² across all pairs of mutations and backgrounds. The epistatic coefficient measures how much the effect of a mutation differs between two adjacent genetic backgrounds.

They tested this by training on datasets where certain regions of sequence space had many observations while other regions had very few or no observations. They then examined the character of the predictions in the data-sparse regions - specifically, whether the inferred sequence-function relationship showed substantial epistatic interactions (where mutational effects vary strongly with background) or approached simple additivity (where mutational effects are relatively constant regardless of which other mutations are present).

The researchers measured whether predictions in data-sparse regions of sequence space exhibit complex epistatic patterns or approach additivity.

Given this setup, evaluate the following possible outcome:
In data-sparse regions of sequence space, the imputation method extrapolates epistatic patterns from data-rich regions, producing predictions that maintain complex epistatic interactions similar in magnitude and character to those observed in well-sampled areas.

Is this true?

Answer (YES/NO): NO